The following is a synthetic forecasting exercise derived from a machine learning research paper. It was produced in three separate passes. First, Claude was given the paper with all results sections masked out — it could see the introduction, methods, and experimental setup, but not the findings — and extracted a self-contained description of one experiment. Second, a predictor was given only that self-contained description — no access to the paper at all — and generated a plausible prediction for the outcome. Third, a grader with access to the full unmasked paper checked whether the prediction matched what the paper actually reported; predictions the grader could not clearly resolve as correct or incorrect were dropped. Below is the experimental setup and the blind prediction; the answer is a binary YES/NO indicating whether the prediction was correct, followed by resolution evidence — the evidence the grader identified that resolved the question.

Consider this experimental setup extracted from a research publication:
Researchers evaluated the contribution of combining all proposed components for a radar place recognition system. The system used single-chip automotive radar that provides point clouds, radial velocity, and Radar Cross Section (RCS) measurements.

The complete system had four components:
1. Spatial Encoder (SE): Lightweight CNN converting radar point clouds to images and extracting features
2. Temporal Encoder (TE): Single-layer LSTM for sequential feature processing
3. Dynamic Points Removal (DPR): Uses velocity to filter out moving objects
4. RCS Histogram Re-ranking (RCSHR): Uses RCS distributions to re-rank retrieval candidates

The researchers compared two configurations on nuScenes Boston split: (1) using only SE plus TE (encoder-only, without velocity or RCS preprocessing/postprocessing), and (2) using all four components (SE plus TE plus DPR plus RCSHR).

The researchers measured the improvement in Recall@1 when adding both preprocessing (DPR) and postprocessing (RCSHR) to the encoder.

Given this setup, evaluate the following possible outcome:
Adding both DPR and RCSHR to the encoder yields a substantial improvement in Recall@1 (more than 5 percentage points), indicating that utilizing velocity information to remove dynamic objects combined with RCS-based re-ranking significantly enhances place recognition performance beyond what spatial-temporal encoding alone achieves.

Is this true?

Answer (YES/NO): NO